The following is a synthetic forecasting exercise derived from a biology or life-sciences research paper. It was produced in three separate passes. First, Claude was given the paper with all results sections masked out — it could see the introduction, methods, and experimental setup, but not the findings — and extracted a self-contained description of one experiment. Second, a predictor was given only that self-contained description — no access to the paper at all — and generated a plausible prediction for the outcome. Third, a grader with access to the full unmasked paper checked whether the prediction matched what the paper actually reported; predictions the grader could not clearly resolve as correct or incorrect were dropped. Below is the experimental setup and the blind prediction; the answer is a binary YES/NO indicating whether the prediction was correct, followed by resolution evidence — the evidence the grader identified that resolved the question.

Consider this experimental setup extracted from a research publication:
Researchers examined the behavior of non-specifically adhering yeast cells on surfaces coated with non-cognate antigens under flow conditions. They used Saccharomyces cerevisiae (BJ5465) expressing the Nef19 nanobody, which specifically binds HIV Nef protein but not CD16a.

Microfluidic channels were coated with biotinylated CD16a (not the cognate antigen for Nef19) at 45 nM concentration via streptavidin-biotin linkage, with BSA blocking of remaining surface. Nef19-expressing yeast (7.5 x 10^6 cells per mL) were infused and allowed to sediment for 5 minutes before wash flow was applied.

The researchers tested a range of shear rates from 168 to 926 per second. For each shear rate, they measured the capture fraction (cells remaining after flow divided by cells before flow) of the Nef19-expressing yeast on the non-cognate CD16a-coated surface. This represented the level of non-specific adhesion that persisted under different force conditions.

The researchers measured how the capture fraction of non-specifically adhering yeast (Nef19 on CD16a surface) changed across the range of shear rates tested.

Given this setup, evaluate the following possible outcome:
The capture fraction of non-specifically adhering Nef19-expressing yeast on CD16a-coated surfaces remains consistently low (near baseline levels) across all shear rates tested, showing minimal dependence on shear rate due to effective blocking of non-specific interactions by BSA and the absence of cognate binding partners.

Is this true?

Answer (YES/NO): NO